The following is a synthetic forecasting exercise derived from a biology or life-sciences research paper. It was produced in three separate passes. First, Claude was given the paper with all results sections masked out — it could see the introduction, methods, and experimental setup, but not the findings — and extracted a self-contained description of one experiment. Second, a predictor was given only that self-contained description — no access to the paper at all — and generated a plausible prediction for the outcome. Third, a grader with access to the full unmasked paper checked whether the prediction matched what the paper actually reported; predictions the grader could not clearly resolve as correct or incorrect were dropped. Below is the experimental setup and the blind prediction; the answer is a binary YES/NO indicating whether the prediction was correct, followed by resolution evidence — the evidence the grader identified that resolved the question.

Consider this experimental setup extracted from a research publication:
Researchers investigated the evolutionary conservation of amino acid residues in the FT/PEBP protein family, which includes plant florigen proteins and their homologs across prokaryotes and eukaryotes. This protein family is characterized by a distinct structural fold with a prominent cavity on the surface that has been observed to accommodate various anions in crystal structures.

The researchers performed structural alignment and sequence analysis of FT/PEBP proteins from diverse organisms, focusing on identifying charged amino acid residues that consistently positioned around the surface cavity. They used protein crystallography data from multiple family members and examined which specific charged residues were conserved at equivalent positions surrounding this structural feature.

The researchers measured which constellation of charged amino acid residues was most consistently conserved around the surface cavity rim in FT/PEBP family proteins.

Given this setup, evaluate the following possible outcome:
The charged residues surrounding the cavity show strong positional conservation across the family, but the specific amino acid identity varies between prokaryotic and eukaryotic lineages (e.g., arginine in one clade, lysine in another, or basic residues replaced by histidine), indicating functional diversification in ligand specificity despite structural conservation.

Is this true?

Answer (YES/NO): NO